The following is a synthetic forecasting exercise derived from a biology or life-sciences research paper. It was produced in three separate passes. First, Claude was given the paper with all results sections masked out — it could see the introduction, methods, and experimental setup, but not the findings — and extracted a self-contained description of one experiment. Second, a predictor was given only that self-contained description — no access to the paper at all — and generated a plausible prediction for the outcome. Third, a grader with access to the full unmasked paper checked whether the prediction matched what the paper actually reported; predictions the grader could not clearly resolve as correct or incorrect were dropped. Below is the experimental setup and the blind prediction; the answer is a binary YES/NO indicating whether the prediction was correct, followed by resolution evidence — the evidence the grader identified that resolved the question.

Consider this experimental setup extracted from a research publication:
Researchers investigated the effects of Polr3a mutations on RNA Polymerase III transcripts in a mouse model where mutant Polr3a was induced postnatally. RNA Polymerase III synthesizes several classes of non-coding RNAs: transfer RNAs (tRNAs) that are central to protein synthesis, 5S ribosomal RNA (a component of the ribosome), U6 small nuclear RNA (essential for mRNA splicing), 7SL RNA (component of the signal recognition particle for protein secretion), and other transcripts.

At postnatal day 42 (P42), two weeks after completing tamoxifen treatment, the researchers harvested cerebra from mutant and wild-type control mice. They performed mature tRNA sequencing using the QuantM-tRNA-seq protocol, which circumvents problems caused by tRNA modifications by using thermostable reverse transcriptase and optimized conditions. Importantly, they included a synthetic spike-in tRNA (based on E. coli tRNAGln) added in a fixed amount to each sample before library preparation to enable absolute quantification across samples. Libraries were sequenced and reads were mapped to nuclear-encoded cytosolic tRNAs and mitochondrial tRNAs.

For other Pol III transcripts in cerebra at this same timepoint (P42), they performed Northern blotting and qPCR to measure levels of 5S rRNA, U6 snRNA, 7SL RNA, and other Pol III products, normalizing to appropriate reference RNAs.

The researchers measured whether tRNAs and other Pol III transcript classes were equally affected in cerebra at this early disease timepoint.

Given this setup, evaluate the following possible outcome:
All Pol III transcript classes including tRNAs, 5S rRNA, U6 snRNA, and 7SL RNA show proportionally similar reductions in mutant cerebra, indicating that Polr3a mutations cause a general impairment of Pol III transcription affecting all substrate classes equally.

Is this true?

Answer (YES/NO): NO